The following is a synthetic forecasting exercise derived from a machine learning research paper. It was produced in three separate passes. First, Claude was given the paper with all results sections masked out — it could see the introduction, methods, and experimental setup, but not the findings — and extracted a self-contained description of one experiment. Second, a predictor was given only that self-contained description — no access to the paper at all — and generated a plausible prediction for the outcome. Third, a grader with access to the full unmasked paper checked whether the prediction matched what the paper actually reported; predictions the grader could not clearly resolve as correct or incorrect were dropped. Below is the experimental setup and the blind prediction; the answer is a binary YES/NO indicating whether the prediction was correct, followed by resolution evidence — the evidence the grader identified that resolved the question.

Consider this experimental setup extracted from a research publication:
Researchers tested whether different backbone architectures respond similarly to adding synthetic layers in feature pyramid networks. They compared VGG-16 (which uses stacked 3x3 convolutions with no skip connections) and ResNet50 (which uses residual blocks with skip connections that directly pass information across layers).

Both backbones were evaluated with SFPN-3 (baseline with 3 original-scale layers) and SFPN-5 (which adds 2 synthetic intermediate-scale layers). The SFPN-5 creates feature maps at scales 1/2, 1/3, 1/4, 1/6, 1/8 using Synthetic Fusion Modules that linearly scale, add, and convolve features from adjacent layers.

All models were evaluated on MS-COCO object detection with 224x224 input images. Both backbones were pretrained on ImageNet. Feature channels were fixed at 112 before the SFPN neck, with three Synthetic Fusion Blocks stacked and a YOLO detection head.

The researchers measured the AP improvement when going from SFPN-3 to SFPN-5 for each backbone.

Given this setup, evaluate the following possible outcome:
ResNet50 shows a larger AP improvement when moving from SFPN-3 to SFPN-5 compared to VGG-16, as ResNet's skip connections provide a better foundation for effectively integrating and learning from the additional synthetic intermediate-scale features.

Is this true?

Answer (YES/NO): NO